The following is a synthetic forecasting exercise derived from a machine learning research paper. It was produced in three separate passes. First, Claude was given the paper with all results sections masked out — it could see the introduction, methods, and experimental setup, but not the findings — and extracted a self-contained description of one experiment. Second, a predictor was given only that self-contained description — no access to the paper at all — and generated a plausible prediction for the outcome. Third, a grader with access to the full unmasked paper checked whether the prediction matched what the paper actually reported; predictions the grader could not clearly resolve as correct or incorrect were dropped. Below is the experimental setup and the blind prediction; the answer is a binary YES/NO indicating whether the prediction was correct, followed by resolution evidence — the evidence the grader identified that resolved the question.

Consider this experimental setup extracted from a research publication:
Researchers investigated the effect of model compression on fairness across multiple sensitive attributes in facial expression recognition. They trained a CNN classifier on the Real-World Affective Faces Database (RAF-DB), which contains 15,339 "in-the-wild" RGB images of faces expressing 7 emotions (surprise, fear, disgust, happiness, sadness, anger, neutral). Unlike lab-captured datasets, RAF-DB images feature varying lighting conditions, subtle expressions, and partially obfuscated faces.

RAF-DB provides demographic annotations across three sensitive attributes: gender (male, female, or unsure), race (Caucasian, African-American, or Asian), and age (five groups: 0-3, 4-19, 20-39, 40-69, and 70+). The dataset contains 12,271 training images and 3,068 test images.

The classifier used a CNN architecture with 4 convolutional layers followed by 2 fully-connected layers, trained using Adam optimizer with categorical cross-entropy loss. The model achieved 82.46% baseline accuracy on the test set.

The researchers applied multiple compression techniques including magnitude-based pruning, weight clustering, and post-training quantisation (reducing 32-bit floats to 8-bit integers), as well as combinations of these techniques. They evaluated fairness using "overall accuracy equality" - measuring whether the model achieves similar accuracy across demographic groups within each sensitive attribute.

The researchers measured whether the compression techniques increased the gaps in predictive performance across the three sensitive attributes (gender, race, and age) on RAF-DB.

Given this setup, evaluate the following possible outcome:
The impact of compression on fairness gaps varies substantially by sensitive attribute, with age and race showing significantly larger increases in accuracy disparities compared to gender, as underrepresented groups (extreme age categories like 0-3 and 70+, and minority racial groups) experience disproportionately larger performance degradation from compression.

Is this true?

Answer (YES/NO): NO